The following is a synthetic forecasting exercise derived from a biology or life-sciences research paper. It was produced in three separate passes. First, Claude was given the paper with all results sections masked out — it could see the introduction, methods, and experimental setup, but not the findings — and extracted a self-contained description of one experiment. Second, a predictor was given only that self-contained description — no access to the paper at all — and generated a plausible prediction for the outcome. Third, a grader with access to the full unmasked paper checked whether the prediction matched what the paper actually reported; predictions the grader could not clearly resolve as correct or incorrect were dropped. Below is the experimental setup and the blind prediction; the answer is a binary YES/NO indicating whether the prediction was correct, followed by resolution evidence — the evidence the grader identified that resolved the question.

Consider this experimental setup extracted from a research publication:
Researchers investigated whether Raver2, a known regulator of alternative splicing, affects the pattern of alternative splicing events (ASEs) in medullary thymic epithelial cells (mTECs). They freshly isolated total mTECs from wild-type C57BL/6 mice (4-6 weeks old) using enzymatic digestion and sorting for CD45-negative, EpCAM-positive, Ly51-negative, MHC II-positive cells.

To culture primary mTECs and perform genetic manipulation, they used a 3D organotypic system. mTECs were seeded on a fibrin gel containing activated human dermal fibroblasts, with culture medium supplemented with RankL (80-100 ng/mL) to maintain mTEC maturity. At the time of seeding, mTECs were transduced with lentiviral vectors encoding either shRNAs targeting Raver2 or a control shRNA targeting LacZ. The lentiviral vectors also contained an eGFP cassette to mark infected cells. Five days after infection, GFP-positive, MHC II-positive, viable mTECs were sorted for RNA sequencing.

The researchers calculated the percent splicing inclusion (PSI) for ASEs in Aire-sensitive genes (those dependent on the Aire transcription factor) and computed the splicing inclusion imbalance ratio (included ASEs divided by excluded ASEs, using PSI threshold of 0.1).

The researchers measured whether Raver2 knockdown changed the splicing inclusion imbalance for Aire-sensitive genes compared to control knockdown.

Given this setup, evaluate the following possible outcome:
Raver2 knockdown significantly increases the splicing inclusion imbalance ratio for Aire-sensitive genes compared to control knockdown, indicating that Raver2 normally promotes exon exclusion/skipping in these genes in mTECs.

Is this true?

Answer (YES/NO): NO